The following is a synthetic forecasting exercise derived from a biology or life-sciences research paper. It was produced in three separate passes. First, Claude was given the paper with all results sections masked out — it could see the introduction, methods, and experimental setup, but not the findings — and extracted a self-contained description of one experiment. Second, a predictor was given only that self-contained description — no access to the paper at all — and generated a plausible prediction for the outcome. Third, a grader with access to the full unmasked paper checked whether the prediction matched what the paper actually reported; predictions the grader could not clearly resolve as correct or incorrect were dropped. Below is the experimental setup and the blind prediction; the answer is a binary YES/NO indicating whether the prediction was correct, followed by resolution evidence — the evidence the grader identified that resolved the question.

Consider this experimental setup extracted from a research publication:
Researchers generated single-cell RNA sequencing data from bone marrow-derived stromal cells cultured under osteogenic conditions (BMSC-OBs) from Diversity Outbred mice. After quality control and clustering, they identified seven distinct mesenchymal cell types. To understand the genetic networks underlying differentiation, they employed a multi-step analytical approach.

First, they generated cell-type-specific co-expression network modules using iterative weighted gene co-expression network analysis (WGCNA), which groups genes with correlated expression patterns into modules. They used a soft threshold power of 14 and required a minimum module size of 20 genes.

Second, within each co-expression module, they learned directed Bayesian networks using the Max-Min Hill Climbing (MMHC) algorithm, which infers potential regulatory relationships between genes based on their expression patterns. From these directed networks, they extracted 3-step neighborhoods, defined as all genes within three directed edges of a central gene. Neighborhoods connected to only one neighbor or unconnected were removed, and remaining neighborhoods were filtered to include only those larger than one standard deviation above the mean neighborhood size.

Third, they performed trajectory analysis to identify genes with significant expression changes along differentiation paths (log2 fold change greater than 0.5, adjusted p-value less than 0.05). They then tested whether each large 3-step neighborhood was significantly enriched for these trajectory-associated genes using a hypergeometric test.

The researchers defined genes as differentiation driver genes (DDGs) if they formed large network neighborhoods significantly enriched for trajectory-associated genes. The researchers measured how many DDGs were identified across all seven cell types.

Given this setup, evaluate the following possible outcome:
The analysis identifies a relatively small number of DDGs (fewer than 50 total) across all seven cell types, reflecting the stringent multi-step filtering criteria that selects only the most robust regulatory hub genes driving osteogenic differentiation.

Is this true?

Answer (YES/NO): NO